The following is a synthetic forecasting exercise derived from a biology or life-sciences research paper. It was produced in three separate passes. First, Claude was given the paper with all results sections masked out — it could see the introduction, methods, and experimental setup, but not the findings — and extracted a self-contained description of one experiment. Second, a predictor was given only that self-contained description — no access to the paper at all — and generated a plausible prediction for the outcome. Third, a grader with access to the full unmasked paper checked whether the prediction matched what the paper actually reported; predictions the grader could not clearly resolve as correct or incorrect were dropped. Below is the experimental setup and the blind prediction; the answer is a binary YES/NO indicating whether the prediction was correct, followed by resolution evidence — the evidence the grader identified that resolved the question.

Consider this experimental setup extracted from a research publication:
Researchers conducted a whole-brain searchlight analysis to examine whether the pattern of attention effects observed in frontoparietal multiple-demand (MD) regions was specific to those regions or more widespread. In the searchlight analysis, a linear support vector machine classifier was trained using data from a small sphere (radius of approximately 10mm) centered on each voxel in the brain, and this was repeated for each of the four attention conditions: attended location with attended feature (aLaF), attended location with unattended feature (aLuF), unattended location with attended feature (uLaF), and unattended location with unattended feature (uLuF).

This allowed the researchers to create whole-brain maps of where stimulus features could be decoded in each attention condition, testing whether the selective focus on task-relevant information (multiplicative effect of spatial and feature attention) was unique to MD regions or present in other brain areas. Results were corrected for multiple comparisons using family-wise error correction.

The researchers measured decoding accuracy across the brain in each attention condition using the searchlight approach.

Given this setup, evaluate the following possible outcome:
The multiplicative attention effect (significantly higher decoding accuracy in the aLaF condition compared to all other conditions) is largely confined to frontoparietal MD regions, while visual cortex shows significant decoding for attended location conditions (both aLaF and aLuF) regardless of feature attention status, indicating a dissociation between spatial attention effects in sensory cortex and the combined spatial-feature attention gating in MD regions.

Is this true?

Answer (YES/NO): NO